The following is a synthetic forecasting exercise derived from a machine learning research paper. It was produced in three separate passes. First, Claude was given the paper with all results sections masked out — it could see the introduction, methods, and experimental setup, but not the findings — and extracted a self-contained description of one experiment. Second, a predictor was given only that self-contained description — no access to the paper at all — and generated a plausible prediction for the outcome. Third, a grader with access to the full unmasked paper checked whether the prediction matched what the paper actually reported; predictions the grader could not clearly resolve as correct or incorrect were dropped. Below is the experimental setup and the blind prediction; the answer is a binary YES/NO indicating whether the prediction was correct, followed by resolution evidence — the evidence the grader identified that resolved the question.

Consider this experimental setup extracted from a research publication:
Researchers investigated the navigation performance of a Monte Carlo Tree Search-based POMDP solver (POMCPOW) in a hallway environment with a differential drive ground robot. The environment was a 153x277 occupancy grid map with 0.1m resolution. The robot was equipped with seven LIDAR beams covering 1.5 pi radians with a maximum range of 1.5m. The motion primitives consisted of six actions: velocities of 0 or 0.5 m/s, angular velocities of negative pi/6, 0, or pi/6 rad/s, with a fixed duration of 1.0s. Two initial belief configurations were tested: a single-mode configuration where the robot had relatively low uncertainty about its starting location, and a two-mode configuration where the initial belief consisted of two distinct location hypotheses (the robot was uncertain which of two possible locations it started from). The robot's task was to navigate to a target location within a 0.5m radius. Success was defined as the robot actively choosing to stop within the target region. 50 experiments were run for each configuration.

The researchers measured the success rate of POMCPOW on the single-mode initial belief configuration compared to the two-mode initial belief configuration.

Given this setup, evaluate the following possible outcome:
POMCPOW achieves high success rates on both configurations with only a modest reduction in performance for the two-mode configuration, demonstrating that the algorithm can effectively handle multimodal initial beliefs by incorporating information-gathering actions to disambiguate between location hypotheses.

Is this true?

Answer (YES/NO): NO